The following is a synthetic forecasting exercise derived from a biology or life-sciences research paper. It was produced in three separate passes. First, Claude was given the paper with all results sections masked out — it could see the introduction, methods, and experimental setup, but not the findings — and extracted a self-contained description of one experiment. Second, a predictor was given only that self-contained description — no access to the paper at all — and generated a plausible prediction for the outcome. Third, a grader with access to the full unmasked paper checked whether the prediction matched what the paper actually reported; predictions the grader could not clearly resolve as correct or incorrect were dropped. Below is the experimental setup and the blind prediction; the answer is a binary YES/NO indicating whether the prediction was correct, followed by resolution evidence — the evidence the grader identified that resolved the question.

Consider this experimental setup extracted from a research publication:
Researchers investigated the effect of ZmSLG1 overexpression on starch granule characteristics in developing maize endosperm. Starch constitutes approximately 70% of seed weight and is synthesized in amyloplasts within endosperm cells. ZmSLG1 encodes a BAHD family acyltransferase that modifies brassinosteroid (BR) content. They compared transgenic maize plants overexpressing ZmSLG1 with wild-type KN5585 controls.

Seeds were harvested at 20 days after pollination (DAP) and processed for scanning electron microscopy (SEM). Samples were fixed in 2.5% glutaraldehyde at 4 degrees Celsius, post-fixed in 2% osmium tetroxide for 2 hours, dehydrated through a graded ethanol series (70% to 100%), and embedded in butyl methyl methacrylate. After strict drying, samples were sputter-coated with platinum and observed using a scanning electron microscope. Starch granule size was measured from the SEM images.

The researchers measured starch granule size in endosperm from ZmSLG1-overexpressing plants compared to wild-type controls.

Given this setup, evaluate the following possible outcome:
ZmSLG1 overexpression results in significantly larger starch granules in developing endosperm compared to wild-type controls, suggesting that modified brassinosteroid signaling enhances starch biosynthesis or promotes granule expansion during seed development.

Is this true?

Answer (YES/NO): NO